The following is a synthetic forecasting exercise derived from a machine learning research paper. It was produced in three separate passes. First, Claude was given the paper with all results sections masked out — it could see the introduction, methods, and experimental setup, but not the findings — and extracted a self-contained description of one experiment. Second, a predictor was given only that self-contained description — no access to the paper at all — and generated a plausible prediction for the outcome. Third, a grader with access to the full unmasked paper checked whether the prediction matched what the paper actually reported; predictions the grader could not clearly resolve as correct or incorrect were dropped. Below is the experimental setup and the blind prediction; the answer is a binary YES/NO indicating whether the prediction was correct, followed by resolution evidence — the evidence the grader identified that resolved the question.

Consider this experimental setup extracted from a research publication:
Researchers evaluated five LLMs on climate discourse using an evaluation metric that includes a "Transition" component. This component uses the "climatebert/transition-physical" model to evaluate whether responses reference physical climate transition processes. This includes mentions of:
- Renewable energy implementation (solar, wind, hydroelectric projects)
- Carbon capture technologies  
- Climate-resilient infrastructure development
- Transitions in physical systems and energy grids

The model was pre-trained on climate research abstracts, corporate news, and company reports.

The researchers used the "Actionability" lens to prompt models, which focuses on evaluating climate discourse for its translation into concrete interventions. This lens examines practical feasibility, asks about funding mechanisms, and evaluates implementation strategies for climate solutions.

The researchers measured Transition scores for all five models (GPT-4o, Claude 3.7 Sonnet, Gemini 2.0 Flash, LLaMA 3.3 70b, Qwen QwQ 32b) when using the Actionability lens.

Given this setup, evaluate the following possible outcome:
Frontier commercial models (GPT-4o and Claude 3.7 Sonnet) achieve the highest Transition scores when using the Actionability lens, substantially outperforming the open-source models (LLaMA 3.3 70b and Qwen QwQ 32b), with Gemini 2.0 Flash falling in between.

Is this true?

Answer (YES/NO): NO